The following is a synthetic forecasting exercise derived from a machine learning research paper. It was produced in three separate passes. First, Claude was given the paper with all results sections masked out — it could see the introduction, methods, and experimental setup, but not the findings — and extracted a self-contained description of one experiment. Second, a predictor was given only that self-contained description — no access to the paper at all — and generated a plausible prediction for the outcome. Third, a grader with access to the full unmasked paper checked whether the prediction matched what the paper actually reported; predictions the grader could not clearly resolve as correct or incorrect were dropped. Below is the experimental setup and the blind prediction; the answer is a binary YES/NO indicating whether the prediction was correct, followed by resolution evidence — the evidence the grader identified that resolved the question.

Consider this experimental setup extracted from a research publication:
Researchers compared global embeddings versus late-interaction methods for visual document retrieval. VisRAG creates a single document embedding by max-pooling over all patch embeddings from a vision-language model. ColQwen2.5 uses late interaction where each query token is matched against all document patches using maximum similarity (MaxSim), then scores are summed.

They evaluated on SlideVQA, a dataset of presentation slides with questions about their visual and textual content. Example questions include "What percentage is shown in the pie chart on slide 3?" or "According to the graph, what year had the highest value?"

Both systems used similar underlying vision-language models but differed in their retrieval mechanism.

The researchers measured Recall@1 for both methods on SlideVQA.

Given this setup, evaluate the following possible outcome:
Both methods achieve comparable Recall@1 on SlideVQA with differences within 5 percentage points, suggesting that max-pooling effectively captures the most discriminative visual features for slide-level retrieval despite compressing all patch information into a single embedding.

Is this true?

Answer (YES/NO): YES